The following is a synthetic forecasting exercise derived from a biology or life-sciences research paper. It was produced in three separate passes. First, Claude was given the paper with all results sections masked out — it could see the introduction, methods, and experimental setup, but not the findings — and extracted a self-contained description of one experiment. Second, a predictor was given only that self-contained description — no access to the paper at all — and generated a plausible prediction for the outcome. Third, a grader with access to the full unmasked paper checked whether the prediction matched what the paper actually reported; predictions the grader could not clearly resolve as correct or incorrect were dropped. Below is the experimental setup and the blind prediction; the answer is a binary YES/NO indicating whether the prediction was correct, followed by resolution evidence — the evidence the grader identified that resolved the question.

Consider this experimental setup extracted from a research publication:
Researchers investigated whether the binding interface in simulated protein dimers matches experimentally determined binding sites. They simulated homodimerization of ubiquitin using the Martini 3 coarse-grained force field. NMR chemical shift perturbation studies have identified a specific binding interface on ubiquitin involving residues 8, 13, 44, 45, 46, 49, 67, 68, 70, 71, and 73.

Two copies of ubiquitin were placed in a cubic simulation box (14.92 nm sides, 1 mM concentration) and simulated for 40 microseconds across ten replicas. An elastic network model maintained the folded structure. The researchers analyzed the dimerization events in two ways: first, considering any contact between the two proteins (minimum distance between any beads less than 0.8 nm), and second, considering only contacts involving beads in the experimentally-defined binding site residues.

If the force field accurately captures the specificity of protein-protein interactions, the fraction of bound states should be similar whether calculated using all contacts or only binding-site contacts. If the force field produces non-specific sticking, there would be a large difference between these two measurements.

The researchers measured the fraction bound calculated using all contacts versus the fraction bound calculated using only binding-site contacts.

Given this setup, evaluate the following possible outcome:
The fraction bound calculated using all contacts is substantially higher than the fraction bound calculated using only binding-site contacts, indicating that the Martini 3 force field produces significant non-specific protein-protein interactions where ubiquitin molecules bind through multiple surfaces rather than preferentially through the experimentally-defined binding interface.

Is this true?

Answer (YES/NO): YES